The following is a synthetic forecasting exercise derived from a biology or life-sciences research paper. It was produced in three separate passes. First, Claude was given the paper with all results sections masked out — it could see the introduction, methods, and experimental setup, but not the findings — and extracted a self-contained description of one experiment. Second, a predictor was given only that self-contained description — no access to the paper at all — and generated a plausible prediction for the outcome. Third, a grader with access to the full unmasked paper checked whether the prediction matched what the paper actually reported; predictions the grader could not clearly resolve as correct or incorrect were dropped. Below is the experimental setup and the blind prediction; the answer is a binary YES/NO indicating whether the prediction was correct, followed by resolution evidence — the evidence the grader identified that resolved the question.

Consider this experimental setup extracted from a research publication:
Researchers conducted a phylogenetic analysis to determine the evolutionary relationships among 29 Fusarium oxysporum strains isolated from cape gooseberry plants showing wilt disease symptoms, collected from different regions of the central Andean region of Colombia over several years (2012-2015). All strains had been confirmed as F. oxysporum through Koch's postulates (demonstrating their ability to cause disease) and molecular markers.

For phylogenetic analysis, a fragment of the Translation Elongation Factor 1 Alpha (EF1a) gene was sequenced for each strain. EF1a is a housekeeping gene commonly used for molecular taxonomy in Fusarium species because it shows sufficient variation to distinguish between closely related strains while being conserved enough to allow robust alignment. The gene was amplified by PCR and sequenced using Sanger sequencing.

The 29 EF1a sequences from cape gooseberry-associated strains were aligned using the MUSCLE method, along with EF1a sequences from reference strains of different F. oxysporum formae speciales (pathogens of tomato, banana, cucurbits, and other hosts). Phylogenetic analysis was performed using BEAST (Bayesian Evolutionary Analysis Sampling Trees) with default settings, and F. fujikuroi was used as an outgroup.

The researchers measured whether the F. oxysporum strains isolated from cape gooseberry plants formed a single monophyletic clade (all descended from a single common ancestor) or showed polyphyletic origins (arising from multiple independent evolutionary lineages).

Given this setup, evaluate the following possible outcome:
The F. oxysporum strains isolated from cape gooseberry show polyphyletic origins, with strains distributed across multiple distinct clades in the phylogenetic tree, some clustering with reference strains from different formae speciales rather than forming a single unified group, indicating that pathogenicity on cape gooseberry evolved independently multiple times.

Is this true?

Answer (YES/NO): YES